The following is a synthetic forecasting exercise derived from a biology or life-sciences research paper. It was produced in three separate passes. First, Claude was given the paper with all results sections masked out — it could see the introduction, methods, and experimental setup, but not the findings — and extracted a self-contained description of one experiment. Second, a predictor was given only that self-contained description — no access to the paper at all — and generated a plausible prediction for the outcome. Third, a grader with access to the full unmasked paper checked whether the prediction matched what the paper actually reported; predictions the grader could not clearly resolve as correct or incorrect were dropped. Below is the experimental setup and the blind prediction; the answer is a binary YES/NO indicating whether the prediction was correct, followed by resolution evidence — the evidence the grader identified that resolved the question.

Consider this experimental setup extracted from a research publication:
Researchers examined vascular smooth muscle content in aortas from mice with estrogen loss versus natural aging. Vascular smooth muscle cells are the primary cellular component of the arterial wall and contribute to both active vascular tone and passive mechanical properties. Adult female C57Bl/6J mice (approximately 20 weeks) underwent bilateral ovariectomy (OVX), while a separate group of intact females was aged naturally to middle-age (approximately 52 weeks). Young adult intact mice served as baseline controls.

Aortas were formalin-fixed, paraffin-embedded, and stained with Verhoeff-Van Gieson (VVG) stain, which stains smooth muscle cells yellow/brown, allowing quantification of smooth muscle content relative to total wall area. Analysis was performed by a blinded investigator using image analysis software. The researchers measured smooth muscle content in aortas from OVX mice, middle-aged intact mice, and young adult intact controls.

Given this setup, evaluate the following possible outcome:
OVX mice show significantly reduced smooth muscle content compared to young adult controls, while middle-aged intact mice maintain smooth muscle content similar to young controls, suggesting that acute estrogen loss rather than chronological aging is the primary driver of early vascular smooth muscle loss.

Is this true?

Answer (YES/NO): NO